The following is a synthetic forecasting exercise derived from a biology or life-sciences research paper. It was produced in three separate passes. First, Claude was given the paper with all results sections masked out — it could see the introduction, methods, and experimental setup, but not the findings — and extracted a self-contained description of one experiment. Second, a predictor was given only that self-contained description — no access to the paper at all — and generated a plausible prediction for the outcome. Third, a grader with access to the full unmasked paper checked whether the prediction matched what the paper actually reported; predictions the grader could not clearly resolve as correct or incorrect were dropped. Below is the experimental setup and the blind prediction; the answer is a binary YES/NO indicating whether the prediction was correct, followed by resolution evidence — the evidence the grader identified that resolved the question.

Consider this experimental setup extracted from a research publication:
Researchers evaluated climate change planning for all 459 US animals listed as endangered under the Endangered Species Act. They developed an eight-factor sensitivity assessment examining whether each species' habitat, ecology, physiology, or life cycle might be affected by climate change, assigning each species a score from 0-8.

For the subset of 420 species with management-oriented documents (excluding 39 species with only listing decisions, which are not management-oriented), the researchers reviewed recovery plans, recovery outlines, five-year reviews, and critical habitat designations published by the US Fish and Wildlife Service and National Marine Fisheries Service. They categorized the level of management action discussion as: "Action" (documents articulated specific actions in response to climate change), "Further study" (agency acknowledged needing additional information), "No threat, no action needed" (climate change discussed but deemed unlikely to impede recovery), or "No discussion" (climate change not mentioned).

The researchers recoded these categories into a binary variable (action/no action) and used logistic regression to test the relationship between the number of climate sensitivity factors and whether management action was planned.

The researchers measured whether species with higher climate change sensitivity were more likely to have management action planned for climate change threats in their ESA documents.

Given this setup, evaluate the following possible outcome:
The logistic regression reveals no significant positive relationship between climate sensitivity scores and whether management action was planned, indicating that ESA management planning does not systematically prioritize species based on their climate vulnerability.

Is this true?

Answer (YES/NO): NO